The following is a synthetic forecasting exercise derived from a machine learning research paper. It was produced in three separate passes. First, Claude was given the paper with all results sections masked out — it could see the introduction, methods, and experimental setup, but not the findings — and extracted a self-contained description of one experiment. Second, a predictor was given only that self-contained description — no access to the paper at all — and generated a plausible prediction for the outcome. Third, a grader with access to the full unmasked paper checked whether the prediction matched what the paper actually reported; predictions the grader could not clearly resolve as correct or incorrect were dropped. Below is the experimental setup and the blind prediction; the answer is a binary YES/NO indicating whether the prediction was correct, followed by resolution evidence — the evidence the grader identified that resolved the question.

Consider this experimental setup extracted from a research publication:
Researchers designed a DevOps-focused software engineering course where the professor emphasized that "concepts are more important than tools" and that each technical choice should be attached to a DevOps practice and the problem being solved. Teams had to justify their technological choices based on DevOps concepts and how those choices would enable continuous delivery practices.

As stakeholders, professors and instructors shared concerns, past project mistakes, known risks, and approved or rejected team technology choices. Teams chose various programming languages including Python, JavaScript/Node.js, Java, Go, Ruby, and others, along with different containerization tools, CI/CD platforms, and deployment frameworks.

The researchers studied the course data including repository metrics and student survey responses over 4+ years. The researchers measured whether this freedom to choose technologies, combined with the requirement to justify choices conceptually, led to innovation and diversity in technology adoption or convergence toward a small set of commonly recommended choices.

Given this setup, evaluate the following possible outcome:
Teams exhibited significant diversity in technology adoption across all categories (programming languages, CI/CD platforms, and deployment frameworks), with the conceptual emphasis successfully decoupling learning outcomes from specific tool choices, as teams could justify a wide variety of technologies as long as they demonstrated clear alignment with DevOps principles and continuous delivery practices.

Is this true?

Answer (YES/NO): YES